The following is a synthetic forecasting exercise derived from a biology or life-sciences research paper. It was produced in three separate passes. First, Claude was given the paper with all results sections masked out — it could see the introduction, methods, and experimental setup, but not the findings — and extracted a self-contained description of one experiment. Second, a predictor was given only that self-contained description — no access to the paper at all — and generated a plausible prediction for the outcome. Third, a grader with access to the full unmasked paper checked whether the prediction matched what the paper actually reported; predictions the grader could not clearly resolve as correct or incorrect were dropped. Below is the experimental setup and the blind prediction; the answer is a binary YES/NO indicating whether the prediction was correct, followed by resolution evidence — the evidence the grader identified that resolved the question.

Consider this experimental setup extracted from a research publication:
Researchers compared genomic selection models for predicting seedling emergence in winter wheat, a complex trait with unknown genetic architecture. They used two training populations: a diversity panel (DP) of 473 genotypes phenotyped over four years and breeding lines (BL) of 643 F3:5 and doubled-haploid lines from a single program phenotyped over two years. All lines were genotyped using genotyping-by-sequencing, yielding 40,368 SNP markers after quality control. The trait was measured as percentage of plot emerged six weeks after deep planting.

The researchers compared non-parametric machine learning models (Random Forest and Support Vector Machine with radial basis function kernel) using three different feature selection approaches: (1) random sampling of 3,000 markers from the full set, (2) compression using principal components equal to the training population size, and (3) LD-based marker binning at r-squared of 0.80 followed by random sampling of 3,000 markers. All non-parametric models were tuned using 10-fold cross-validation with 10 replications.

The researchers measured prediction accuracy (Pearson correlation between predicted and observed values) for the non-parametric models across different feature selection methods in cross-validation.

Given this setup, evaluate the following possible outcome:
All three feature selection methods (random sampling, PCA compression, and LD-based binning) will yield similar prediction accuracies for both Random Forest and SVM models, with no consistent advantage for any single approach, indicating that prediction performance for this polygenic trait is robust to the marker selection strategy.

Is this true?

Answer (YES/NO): NO